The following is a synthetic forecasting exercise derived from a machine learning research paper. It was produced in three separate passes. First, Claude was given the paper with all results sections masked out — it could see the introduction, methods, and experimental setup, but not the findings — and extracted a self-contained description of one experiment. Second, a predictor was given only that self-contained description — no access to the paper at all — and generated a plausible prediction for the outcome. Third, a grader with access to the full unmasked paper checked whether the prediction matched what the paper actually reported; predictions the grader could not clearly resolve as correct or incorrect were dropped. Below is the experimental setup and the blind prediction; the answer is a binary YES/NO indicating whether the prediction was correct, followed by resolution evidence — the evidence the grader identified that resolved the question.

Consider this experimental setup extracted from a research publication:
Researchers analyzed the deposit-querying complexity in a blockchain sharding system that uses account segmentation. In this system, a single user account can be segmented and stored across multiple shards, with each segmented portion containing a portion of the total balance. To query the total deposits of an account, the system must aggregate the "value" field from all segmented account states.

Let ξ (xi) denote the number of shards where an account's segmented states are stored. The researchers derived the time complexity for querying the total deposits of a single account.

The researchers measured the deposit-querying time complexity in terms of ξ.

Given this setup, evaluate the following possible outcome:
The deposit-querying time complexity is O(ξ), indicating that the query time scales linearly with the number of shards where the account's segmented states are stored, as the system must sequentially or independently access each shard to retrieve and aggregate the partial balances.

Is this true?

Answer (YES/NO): YES